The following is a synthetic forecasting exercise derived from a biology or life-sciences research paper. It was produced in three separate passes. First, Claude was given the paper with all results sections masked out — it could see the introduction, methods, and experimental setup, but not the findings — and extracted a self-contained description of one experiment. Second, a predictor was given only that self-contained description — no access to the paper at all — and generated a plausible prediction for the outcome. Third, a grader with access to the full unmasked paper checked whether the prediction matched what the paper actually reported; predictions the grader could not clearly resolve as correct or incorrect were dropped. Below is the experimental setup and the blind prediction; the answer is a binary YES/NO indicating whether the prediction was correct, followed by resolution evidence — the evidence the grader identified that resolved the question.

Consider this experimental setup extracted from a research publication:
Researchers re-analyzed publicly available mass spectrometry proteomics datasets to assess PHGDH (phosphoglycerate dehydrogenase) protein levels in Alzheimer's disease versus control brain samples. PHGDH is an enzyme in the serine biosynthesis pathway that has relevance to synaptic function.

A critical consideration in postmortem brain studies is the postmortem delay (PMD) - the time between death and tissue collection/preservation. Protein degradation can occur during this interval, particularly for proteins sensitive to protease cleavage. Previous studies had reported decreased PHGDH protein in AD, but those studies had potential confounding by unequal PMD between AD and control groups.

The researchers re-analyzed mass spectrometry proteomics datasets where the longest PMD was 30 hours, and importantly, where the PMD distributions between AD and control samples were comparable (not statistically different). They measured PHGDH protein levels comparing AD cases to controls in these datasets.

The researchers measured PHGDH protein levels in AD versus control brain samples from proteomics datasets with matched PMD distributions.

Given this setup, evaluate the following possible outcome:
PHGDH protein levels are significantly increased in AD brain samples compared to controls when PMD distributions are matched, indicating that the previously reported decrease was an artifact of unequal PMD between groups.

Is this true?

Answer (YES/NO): YES